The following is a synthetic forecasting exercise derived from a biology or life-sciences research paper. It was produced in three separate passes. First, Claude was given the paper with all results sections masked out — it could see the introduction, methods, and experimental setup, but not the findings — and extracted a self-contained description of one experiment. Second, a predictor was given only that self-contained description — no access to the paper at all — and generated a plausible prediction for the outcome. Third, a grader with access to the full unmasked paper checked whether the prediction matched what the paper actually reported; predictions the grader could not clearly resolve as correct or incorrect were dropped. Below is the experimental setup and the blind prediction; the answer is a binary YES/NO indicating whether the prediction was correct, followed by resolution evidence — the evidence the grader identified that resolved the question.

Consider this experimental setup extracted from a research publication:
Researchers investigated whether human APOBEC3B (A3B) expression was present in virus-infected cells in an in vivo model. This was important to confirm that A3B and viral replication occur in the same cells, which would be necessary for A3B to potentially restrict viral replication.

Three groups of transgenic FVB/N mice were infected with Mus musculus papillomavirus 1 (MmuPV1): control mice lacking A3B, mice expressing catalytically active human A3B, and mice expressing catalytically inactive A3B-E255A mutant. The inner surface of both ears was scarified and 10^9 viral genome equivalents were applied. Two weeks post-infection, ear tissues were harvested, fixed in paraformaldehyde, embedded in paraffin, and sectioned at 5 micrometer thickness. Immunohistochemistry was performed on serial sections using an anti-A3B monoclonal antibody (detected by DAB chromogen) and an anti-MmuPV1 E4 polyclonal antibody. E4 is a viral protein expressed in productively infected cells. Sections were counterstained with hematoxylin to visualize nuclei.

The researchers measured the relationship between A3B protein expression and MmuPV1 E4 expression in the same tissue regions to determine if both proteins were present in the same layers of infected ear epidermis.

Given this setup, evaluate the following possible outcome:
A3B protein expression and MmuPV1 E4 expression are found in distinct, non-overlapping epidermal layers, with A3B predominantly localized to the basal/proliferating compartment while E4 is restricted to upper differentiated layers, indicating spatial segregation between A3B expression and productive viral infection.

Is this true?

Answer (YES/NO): NO